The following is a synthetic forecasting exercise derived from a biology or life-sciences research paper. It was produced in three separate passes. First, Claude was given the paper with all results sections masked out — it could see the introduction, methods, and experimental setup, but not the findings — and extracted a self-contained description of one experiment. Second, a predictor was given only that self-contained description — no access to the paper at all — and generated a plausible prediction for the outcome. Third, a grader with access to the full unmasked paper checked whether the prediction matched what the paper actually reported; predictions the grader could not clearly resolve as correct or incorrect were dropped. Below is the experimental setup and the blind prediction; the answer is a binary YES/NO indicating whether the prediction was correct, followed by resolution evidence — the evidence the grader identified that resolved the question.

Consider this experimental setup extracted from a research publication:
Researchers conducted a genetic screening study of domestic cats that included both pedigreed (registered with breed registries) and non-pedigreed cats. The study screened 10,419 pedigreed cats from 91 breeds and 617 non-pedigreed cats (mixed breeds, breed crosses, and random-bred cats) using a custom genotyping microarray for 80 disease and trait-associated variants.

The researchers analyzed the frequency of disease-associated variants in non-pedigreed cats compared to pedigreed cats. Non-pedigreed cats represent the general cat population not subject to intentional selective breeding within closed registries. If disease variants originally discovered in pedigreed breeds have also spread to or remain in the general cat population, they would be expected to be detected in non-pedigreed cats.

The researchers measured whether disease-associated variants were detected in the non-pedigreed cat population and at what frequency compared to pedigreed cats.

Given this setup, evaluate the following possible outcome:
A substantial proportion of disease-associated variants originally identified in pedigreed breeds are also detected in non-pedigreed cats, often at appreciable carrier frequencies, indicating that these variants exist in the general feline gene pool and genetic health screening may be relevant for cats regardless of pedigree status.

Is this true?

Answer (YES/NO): YES